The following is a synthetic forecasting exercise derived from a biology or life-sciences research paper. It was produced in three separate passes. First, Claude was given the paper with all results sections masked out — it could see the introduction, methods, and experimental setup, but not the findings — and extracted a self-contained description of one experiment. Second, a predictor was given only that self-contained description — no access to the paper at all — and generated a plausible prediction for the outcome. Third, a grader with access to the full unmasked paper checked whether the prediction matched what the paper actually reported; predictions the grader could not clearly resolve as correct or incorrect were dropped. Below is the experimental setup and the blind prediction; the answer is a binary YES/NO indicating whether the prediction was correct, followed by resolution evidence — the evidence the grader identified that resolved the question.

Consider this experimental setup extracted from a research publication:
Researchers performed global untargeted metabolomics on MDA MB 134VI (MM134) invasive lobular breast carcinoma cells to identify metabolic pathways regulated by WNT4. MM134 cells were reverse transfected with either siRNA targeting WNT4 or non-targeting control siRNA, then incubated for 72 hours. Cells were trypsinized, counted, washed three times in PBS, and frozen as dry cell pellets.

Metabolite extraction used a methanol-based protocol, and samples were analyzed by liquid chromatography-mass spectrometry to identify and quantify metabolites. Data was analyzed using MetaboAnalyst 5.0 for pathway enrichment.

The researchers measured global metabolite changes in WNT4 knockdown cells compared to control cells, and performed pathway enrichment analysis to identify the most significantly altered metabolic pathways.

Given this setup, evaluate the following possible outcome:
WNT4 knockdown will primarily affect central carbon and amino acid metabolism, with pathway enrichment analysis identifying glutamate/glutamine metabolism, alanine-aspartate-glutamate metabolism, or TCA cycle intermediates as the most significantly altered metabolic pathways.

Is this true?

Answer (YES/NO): YES